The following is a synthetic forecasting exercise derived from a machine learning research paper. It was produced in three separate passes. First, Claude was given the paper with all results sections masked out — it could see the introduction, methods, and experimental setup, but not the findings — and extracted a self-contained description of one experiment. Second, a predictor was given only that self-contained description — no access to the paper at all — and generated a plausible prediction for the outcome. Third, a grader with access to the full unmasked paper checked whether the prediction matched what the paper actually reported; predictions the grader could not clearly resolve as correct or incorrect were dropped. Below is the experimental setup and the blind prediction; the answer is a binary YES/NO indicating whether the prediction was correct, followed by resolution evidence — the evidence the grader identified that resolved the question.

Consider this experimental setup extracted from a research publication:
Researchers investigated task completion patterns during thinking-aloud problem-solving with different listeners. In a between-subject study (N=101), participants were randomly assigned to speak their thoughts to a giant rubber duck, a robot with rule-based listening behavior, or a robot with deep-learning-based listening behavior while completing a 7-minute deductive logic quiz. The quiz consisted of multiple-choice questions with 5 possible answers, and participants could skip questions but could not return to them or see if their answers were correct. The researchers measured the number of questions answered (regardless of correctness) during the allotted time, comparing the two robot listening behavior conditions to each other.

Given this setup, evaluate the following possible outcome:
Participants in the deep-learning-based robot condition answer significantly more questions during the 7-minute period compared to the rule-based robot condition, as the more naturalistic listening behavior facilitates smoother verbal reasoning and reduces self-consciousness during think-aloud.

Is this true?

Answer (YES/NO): NO